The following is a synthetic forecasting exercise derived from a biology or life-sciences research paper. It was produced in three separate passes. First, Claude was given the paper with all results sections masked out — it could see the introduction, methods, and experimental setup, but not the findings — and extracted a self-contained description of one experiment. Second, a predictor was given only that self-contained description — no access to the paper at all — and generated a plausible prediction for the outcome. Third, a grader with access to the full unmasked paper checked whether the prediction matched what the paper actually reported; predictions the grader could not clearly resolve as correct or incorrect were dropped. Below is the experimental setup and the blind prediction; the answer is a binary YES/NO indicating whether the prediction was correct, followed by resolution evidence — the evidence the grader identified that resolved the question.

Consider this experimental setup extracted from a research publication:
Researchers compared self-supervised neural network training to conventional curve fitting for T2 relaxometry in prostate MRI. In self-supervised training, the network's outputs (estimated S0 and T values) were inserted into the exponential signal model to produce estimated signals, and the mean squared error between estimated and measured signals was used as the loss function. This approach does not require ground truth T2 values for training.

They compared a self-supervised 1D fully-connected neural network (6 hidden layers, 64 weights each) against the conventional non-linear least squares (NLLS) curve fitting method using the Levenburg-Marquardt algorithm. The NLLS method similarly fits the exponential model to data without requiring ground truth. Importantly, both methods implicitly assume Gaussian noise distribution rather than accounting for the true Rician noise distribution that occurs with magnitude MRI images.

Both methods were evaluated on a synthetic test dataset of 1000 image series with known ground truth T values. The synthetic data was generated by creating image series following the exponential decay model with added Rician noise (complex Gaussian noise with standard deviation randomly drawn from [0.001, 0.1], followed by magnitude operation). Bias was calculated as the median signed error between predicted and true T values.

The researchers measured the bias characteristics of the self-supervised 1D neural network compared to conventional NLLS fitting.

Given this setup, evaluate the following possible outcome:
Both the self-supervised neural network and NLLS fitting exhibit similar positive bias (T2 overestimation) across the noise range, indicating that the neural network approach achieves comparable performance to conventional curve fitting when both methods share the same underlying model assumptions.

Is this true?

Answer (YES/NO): NO